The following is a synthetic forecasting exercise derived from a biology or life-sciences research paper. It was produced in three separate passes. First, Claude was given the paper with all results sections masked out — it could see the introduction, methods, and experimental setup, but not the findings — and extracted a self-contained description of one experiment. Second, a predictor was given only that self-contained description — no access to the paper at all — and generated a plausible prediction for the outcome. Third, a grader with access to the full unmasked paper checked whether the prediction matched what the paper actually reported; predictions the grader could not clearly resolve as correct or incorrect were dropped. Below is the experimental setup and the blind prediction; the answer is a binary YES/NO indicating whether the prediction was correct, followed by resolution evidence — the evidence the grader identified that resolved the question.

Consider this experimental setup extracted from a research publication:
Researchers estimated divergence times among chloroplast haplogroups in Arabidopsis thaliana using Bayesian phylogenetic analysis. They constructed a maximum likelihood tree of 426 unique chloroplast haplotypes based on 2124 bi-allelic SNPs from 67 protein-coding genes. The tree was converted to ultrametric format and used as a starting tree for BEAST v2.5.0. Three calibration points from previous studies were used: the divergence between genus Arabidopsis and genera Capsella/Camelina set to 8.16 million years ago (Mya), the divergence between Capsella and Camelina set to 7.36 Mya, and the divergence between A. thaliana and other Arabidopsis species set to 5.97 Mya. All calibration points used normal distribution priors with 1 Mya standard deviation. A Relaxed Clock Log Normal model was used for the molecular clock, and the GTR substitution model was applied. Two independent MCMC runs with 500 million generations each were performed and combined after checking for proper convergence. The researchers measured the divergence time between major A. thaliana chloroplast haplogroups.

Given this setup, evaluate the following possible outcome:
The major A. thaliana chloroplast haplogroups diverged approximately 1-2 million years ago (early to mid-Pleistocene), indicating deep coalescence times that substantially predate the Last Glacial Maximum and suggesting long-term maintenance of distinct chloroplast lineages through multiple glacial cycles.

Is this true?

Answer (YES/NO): NO